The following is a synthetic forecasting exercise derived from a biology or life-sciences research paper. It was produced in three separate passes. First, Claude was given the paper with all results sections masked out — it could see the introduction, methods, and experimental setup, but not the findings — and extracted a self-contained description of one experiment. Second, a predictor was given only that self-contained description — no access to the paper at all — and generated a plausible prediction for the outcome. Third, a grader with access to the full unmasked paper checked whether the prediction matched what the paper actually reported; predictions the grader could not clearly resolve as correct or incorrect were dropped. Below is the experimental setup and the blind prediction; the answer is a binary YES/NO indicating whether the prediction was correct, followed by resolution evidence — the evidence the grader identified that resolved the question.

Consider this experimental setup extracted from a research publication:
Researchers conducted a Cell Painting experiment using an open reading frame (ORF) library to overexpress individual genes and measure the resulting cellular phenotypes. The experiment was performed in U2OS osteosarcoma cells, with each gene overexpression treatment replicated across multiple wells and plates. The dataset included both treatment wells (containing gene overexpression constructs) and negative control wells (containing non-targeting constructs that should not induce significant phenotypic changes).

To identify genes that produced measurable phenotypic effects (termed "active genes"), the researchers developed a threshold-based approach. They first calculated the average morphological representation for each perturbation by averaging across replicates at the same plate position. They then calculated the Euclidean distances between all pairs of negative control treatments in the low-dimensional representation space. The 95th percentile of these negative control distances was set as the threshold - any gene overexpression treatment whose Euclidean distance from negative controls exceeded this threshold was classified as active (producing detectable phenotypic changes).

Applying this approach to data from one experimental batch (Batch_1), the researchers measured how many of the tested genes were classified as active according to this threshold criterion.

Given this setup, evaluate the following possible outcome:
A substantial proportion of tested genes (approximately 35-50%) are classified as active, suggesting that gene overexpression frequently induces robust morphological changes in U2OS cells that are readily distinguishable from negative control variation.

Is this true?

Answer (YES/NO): NO